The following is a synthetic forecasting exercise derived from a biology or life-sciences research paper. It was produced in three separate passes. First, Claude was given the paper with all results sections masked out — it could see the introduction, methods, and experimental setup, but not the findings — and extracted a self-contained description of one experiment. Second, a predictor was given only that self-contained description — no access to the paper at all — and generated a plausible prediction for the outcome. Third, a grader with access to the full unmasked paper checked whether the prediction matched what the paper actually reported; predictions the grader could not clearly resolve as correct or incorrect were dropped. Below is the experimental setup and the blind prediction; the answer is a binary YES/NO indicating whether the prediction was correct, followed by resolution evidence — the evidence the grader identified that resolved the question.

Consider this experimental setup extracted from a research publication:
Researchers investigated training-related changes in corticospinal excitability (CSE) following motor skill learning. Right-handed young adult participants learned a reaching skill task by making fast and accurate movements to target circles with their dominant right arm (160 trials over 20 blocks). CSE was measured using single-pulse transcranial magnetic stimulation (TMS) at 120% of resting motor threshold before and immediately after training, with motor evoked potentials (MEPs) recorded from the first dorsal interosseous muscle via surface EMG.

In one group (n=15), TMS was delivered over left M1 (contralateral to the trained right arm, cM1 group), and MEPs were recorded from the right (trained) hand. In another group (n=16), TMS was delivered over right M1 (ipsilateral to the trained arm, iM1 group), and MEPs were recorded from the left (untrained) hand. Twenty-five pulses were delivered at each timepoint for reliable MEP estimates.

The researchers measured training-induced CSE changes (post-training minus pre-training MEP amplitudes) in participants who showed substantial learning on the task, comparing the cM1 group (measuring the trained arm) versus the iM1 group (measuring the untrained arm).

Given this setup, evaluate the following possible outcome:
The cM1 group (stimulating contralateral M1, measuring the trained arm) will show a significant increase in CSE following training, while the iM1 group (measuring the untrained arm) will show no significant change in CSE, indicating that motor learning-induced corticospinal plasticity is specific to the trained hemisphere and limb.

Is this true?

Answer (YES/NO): NO